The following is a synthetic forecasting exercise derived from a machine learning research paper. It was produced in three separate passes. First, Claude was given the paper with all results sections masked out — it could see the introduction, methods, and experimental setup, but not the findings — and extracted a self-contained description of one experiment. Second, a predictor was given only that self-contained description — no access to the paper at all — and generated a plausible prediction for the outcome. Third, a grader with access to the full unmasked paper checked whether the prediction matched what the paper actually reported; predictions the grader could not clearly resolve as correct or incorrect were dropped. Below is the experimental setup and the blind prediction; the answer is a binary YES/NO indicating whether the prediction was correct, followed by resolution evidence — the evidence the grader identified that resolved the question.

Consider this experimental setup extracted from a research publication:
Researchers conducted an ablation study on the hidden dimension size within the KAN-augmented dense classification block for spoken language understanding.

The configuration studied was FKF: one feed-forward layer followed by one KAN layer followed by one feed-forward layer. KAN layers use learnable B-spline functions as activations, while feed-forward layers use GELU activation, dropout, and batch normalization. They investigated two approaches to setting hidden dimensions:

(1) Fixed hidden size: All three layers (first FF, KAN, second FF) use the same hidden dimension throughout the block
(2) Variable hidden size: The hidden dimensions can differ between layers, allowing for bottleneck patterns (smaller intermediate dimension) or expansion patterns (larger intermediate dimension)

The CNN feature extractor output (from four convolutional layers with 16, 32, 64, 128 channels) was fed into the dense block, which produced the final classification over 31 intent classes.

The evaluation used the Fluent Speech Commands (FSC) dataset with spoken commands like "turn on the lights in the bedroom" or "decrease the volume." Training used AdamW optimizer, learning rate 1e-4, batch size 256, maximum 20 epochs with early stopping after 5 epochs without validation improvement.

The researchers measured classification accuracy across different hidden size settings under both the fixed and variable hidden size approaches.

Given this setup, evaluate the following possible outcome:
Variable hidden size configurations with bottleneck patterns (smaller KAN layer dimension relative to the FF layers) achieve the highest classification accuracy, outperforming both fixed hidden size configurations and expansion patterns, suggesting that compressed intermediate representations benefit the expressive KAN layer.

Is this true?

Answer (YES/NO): NO